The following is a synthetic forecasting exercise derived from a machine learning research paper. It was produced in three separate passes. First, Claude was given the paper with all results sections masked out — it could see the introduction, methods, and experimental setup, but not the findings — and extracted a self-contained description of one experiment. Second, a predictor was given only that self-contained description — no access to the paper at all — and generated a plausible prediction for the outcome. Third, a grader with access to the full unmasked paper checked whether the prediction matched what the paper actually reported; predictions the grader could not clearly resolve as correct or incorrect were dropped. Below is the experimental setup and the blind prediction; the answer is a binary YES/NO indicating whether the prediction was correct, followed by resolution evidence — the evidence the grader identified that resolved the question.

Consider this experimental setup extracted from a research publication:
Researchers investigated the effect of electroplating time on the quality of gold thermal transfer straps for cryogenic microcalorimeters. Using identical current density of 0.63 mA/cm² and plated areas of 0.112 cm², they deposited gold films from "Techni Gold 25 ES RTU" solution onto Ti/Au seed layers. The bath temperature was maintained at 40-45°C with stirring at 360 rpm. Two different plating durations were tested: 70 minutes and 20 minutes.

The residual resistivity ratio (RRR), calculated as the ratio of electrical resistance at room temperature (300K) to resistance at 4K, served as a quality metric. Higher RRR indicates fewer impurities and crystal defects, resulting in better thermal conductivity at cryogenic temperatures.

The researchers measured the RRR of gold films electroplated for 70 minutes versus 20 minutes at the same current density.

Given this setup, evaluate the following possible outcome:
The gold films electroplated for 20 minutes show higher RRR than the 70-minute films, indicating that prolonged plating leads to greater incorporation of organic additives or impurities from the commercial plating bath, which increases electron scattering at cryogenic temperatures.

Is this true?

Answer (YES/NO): NO